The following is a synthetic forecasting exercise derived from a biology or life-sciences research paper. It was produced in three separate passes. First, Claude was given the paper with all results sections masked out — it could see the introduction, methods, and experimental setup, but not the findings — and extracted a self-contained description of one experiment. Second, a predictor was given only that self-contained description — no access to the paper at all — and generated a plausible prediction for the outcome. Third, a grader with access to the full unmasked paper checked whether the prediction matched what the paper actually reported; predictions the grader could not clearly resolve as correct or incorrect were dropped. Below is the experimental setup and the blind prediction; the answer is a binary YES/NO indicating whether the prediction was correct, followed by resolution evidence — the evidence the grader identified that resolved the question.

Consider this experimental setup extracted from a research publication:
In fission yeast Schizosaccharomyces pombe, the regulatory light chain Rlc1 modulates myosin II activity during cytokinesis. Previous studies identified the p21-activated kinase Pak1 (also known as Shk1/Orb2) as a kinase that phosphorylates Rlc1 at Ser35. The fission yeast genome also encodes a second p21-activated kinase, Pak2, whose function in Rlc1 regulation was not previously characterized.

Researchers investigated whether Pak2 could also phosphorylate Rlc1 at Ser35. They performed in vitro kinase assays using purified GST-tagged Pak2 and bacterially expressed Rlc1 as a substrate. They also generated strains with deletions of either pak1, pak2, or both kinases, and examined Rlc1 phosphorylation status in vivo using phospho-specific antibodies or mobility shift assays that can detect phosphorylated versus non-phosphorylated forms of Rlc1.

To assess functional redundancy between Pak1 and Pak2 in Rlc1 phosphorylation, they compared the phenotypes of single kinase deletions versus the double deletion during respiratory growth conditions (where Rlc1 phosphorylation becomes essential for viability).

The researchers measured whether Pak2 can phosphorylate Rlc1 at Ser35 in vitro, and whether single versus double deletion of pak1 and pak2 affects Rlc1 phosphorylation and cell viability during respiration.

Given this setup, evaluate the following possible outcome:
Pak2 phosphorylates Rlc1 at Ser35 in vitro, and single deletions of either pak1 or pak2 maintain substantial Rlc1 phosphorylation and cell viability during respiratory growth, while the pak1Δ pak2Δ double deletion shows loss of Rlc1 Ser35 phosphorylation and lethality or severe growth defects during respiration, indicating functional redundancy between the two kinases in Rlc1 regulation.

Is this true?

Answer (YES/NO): NO